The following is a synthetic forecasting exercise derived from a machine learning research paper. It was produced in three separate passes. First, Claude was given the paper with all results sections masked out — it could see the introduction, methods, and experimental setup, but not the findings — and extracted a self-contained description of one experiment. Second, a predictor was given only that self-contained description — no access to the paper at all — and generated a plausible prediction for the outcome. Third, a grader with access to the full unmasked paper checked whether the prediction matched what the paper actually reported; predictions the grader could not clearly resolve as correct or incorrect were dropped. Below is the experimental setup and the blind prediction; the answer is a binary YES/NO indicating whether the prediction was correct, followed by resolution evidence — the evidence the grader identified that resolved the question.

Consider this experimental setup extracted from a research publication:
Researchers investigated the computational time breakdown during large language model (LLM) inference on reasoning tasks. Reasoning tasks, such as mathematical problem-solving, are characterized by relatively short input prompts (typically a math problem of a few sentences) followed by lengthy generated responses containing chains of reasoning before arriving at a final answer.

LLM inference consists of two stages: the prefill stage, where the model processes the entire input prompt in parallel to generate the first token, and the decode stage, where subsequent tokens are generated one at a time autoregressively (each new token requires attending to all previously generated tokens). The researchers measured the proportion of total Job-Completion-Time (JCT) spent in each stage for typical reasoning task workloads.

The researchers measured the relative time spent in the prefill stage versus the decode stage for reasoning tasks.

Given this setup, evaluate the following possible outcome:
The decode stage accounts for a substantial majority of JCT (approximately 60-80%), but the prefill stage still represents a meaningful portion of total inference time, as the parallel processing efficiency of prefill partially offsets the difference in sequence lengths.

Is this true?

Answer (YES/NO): NO